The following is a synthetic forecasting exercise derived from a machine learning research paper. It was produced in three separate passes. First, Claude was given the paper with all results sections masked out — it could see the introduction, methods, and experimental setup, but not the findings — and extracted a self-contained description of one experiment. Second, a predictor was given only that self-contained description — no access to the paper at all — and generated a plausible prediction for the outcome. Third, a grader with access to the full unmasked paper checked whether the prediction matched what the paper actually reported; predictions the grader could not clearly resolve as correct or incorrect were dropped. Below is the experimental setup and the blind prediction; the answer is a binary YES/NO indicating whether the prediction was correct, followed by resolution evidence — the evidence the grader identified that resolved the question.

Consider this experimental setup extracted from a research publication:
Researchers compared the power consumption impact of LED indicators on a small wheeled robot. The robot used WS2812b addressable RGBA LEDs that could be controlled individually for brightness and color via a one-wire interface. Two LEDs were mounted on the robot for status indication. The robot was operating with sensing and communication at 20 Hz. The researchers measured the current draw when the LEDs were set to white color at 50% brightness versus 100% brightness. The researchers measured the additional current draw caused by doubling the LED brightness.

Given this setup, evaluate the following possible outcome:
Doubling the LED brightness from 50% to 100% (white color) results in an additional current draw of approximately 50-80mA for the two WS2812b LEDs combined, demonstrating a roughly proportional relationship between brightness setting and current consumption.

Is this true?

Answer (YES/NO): NO